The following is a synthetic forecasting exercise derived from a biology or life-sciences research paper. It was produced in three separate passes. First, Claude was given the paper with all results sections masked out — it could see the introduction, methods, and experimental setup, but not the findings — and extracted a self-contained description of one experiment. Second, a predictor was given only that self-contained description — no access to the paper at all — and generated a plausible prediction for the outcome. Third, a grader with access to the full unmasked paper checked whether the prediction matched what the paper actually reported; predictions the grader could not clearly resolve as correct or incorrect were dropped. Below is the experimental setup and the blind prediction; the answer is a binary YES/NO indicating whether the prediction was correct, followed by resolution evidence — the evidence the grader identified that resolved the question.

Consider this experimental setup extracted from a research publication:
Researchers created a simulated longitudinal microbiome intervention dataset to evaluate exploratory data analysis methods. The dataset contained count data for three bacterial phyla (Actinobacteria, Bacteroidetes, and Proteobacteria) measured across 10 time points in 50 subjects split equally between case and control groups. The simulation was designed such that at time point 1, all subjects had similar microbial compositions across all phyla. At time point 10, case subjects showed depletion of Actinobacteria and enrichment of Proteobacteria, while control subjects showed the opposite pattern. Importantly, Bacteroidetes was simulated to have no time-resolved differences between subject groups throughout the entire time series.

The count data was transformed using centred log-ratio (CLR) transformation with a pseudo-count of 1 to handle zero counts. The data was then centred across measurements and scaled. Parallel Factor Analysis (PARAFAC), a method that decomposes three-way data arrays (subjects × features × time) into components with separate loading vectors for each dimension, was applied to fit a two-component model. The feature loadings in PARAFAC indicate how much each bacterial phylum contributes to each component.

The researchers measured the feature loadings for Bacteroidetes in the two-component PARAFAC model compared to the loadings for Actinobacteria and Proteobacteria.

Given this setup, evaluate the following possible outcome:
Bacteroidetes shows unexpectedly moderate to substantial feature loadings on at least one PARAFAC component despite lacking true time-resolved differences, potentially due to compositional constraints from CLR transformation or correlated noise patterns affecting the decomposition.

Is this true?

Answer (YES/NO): NO